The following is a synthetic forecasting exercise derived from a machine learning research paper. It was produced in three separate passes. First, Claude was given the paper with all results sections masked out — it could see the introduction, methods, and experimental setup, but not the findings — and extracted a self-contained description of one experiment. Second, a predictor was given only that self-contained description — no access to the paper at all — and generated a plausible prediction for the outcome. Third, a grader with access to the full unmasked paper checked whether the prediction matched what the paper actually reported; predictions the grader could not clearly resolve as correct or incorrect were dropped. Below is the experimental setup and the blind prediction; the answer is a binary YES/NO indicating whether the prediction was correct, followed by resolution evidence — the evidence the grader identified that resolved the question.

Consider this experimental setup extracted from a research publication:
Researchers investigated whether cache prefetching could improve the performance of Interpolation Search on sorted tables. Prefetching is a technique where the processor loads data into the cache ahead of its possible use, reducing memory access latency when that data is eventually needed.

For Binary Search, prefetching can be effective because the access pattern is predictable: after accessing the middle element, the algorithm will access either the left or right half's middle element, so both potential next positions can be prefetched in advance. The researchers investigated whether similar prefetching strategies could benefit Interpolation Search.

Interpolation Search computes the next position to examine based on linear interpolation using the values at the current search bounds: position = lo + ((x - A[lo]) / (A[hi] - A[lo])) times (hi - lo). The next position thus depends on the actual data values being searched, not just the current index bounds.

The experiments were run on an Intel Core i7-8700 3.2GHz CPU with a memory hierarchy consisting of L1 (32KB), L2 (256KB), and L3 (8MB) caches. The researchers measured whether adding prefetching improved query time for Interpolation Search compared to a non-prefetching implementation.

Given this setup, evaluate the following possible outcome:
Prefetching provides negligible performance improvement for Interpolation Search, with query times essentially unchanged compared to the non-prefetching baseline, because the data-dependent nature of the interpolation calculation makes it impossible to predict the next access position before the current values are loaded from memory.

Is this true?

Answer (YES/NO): YES